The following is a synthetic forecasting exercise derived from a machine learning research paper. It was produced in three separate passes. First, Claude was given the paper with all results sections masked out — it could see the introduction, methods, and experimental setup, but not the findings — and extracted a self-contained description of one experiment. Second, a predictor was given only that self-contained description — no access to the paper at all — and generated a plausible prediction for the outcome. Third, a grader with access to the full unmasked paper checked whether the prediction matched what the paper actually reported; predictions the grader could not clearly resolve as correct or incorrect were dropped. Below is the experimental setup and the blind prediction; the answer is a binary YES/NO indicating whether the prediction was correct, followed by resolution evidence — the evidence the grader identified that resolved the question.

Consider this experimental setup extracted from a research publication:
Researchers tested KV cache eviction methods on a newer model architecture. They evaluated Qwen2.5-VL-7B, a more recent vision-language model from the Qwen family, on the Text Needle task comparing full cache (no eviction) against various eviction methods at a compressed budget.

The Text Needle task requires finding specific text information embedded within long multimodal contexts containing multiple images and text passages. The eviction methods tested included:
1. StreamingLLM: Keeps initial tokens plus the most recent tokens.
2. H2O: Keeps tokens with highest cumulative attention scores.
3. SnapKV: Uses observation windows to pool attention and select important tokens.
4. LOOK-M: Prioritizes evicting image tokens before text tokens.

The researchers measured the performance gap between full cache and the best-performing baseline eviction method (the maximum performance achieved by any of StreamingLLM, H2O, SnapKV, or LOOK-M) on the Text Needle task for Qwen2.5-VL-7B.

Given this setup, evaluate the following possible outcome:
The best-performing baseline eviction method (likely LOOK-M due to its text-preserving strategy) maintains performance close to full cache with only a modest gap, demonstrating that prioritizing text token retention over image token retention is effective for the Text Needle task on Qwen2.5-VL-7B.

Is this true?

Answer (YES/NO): NO